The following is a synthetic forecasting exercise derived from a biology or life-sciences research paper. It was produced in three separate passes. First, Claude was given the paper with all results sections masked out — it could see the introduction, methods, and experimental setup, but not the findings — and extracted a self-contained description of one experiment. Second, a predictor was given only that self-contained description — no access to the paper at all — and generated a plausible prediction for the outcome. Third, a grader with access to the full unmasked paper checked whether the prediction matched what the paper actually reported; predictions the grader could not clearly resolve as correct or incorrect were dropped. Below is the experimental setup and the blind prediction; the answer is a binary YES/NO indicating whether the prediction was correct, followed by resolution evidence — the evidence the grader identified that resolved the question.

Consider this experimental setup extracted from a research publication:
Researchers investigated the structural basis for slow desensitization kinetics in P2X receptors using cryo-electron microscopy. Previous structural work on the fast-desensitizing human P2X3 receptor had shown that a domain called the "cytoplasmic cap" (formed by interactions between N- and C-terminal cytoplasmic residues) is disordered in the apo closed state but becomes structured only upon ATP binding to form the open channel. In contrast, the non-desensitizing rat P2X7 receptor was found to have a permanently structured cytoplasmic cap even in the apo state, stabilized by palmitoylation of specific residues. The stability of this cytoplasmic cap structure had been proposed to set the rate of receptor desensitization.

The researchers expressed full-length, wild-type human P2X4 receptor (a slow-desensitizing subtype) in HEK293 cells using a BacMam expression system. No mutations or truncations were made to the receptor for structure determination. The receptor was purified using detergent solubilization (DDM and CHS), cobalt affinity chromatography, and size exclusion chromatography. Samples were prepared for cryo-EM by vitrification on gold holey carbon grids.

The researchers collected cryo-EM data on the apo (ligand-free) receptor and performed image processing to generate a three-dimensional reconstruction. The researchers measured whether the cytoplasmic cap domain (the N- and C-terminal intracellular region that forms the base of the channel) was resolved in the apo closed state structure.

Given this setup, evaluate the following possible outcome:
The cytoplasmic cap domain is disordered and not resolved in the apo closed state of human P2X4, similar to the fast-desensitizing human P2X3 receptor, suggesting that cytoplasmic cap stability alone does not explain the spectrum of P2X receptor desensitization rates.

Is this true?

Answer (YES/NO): NO